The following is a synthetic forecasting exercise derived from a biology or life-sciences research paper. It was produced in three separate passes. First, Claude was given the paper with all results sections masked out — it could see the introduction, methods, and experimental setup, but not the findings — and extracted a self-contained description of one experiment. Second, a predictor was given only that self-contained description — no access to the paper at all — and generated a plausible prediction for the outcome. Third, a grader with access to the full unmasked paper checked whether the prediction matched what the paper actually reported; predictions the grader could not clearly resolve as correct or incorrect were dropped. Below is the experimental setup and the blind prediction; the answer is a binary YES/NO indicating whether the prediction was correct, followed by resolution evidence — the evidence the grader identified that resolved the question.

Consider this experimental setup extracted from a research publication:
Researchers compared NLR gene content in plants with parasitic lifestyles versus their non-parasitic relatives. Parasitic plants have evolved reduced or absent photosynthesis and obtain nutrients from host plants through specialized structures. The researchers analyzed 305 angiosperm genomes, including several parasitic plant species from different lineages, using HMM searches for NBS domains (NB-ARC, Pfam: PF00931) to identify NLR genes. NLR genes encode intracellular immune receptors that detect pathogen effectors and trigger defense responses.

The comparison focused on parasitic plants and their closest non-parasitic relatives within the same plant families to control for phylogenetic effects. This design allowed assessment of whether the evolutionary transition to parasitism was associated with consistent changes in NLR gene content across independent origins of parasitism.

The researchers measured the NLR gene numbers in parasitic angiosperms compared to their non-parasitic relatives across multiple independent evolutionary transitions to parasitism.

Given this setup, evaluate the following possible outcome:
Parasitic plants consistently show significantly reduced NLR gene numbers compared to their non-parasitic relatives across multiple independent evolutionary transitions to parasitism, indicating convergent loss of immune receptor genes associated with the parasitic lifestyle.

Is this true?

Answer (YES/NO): YES